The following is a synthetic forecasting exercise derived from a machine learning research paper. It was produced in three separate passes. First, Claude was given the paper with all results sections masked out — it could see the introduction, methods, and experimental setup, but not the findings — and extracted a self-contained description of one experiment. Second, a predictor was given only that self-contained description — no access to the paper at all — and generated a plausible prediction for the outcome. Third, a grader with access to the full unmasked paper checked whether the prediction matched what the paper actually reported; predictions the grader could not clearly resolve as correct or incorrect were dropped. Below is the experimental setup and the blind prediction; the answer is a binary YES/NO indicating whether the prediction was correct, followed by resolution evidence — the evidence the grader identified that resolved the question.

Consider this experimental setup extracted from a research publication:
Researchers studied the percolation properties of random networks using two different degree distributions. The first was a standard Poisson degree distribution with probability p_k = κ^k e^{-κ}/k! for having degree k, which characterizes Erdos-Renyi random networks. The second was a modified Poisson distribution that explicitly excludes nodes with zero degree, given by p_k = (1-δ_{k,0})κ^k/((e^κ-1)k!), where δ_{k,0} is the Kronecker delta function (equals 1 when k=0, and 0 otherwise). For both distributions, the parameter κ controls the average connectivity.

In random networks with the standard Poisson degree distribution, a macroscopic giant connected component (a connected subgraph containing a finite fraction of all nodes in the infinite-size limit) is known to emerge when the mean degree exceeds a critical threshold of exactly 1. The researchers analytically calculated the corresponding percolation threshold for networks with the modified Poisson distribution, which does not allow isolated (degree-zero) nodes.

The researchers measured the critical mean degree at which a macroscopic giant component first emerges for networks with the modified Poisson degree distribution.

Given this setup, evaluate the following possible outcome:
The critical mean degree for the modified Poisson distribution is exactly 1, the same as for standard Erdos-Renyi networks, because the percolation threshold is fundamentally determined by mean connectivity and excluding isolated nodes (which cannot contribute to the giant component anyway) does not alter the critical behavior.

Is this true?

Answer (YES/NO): NO